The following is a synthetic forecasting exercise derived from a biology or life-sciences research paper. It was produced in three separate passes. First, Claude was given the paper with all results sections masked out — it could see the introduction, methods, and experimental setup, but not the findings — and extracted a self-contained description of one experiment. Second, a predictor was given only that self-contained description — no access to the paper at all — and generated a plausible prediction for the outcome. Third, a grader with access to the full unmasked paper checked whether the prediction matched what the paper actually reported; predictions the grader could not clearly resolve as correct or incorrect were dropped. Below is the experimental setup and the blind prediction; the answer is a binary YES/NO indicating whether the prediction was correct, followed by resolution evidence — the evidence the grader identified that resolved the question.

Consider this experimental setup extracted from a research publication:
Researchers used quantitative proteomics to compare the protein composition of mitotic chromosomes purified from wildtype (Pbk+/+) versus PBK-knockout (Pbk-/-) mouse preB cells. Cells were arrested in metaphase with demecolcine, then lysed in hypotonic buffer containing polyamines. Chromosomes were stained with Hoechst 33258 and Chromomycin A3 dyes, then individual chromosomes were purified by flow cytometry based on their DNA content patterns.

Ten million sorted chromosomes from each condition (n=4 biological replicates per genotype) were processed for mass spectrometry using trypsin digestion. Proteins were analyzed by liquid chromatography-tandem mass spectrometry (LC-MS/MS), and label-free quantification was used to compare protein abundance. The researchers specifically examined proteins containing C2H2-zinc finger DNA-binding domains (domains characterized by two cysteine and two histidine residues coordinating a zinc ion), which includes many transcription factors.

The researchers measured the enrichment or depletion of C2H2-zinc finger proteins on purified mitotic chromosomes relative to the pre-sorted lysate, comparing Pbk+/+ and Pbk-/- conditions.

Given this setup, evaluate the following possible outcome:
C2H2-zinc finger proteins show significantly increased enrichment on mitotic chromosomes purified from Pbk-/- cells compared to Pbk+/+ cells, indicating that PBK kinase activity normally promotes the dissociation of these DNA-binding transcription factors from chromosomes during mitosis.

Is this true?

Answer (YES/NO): YES